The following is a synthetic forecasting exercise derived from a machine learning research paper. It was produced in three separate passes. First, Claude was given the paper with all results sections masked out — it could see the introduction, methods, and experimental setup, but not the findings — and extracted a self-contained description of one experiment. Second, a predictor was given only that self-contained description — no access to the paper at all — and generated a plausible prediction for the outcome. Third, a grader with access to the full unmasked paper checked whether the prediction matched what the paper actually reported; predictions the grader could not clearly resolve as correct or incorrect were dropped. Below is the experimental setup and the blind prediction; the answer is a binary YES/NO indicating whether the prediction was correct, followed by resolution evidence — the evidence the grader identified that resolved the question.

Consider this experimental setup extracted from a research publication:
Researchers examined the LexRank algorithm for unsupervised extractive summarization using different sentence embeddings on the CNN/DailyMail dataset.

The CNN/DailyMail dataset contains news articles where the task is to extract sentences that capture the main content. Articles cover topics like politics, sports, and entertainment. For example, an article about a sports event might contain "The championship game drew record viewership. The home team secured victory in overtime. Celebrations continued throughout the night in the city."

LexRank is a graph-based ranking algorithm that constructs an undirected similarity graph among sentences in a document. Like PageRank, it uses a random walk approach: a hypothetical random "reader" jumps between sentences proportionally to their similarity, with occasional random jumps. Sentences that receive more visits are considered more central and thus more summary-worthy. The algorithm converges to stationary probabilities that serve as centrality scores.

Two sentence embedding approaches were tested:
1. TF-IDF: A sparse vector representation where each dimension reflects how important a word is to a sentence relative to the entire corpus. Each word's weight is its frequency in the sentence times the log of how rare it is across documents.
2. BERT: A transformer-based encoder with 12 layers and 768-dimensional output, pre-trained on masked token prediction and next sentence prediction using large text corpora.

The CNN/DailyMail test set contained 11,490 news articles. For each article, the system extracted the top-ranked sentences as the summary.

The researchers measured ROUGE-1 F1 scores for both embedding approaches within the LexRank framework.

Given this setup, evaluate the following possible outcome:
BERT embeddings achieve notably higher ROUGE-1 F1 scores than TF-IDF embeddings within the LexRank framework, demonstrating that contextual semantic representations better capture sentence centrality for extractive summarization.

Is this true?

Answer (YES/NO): NO